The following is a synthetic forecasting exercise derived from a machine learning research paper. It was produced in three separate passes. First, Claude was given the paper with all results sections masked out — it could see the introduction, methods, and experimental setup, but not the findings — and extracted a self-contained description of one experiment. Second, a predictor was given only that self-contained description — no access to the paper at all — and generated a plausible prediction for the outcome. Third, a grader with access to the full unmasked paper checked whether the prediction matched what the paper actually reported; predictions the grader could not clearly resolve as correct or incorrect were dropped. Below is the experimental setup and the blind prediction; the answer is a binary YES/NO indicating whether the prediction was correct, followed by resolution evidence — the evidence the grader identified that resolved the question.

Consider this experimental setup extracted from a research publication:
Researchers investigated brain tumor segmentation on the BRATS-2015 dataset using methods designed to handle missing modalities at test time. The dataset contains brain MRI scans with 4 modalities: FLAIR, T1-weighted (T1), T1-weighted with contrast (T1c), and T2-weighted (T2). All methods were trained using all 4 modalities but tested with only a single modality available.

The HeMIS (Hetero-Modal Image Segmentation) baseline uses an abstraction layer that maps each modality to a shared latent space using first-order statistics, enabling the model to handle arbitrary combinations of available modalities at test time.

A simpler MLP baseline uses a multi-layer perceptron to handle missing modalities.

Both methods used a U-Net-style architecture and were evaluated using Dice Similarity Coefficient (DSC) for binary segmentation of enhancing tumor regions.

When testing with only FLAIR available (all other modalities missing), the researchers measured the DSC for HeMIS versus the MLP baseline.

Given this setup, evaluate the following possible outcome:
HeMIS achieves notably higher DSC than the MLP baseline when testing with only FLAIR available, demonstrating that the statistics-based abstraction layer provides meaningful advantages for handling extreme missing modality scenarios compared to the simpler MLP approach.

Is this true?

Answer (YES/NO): NO